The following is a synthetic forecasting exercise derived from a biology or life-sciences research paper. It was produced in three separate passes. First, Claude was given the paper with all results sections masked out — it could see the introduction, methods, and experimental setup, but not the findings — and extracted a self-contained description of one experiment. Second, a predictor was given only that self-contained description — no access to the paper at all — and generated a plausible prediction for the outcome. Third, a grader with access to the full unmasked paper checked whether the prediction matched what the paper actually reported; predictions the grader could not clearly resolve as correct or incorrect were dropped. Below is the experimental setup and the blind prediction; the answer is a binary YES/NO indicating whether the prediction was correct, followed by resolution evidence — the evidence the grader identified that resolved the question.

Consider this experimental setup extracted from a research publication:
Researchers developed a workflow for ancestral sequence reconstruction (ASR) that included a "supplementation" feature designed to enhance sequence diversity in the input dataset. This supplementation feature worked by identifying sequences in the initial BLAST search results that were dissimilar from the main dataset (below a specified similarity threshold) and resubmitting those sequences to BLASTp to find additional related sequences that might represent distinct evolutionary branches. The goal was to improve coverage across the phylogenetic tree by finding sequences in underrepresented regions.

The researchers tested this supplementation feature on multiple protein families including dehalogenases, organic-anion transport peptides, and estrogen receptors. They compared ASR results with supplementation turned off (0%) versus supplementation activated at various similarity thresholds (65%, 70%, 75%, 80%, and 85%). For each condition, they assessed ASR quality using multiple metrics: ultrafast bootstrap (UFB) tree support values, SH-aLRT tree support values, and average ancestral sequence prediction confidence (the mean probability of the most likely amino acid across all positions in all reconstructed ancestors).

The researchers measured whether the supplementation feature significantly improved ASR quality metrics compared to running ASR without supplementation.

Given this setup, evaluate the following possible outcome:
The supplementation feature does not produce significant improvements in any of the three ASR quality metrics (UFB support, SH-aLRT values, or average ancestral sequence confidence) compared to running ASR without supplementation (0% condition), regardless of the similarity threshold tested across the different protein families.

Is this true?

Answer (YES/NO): YES